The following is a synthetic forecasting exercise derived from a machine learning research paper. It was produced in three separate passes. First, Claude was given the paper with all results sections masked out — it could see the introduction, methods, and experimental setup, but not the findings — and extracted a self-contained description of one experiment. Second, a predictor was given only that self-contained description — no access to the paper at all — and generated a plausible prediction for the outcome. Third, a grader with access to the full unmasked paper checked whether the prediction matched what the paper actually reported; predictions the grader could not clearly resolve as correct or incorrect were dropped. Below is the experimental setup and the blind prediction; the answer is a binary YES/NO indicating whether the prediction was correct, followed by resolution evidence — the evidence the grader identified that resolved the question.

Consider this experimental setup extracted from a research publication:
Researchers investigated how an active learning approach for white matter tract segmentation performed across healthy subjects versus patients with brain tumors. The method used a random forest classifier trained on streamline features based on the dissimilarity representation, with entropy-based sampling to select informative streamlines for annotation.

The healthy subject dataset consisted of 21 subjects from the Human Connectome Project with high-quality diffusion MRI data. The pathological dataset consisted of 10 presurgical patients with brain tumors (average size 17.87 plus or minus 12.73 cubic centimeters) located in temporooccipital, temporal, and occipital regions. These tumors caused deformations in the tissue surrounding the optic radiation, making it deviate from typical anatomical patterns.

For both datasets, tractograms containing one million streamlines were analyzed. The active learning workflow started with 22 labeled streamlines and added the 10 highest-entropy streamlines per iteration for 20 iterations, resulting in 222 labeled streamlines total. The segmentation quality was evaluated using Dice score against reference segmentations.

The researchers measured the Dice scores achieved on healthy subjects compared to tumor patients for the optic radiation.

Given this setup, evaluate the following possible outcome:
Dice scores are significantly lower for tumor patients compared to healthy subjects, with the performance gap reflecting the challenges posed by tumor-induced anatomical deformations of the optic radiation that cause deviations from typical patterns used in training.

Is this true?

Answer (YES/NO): NO